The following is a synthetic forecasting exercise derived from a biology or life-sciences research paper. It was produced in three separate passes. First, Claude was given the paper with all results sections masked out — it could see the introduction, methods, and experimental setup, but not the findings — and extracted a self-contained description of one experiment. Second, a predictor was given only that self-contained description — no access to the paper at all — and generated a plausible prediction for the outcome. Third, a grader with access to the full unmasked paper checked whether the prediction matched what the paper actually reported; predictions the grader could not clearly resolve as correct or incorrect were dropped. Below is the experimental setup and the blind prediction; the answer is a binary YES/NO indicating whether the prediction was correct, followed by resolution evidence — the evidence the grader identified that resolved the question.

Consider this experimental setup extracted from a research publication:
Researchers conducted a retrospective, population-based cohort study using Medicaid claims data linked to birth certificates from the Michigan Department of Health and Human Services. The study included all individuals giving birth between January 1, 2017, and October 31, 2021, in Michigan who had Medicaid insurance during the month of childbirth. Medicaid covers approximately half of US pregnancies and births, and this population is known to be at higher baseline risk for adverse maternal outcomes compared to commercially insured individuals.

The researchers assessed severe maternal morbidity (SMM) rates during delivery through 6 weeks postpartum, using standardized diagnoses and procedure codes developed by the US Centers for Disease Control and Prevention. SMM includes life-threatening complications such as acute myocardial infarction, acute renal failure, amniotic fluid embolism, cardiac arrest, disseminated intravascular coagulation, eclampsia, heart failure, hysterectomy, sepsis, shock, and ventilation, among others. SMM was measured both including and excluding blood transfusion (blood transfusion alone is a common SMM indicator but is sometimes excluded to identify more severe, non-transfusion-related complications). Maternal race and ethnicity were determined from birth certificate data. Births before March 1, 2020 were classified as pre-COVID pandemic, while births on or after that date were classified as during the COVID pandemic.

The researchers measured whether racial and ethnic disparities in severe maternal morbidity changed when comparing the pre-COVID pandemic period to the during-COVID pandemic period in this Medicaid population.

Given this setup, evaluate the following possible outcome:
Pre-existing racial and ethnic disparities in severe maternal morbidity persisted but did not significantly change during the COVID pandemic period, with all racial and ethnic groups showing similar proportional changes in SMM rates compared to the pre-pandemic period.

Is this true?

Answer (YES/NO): NO